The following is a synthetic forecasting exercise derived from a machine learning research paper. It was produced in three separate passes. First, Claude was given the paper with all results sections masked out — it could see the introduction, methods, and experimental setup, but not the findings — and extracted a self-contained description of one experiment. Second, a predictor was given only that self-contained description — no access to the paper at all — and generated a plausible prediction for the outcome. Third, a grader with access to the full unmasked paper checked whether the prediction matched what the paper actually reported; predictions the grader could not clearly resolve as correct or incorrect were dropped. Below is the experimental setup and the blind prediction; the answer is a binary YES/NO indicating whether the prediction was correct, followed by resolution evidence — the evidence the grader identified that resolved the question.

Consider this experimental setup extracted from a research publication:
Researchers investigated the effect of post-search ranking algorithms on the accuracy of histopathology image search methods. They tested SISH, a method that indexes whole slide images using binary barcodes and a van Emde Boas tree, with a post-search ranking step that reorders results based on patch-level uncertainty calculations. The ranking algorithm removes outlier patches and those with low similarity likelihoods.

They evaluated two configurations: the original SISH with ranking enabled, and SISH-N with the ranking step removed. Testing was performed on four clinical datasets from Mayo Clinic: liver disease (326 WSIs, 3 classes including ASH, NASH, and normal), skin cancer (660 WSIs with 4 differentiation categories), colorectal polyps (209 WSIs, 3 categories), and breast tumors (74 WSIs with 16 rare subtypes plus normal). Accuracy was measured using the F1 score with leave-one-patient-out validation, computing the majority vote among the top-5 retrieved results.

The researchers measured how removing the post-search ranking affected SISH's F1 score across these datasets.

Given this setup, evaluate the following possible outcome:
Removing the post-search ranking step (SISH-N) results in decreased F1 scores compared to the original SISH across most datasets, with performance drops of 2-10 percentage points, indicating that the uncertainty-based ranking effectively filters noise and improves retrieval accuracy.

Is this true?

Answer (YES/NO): NO